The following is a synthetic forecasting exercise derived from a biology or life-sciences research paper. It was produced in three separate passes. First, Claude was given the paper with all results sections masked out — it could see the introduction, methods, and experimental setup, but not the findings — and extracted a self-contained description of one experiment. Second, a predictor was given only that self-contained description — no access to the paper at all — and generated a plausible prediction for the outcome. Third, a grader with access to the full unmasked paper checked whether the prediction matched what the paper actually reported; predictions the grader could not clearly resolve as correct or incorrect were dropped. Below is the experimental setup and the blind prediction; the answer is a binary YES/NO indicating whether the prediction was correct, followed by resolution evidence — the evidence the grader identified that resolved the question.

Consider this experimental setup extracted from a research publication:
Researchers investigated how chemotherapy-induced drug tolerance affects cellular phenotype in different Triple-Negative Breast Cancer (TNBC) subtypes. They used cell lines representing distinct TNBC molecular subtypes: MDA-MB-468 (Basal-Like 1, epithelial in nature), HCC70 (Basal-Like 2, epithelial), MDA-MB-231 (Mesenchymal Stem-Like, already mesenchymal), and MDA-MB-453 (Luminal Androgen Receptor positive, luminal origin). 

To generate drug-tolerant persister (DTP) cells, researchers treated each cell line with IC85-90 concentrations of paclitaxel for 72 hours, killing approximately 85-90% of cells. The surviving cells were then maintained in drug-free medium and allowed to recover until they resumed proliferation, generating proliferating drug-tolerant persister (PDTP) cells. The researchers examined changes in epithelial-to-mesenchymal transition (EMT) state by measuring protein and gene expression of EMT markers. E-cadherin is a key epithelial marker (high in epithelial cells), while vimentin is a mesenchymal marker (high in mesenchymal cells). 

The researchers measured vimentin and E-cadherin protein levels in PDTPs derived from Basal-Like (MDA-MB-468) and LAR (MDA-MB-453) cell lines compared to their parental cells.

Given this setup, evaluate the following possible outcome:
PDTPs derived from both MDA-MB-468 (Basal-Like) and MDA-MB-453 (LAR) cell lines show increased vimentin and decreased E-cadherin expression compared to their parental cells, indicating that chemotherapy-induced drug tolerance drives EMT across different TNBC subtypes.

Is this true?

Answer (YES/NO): NO